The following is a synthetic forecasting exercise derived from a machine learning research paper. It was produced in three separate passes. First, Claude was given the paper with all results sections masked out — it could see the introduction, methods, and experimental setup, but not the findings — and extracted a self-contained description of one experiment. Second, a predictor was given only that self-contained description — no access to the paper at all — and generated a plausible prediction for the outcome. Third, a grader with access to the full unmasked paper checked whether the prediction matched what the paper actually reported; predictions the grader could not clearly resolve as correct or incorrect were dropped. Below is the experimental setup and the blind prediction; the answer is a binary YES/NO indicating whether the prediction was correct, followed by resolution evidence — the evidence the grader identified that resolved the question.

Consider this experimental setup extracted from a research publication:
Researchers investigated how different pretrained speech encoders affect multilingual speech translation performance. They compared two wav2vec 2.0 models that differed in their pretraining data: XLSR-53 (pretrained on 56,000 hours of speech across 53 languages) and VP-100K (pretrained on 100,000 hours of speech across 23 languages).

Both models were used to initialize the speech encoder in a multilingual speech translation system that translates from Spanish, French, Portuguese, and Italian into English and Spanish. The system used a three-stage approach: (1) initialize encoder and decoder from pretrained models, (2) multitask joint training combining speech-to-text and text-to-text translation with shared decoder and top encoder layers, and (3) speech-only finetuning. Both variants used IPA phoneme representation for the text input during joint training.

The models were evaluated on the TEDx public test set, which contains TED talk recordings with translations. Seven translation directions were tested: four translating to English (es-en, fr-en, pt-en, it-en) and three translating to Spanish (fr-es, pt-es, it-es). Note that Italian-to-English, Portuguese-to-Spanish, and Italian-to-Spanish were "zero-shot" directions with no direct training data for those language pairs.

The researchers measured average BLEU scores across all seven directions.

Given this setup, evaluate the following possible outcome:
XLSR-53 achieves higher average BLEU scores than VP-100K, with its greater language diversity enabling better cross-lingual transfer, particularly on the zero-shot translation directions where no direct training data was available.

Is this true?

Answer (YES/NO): NO